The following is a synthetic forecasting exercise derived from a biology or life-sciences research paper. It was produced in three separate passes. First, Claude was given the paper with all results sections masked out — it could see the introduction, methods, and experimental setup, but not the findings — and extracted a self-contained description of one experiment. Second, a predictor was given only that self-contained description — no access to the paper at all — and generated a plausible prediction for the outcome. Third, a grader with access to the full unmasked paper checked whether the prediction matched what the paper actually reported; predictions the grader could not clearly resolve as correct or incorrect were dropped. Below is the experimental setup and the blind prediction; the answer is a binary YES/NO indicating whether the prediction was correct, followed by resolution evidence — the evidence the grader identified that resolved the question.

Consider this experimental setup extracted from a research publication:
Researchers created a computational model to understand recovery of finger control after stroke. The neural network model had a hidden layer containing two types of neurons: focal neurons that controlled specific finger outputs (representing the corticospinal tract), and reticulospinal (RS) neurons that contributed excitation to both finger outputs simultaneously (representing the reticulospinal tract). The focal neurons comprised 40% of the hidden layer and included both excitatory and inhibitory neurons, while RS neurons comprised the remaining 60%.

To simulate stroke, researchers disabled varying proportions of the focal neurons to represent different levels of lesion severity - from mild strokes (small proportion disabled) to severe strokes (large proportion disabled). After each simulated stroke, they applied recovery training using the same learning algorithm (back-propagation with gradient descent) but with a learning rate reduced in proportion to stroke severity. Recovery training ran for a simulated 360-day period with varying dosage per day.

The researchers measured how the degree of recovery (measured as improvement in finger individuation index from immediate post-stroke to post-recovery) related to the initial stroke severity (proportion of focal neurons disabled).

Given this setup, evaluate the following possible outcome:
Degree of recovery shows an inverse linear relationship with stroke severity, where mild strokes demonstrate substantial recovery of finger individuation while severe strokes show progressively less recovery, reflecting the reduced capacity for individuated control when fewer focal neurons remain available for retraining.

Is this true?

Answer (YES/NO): NO